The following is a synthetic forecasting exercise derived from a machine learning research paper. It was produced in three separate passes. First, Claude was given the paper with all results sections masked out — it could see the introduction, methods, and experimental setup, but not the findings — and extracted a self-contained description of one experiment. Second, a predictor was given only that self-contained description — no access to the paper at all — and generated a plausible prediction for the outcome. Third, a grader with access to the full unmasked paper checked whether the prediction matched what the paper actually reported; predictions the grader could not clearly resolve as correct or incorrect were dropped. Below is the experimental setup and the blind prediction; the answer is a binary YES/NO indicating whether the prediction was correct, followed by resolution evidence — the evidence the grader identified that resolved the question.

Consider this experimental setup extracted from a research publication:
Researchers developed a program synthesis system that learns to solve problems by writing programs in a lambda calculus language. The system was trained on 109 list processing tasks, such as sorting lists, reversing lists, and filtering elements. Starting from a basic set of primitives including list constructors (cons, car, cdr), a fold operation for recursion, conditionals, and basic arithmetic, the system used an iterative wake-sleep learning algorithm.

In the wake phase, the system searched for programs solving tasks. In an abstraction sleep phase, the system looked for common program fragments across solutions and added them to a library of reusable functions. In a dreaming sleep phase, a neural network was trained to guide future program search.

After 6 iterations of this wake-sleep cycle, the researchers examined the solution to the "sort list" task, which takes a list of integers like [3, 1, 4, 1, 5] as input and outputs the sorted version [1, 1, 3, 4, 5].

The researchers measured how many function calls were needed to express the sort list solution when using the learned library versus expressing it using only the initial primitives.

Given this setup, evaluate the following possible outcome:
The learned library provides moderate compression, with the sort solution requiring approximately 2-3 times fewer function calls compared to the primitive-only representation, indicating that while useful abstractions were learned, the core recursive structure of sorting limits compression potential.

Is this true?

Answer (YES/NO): NO